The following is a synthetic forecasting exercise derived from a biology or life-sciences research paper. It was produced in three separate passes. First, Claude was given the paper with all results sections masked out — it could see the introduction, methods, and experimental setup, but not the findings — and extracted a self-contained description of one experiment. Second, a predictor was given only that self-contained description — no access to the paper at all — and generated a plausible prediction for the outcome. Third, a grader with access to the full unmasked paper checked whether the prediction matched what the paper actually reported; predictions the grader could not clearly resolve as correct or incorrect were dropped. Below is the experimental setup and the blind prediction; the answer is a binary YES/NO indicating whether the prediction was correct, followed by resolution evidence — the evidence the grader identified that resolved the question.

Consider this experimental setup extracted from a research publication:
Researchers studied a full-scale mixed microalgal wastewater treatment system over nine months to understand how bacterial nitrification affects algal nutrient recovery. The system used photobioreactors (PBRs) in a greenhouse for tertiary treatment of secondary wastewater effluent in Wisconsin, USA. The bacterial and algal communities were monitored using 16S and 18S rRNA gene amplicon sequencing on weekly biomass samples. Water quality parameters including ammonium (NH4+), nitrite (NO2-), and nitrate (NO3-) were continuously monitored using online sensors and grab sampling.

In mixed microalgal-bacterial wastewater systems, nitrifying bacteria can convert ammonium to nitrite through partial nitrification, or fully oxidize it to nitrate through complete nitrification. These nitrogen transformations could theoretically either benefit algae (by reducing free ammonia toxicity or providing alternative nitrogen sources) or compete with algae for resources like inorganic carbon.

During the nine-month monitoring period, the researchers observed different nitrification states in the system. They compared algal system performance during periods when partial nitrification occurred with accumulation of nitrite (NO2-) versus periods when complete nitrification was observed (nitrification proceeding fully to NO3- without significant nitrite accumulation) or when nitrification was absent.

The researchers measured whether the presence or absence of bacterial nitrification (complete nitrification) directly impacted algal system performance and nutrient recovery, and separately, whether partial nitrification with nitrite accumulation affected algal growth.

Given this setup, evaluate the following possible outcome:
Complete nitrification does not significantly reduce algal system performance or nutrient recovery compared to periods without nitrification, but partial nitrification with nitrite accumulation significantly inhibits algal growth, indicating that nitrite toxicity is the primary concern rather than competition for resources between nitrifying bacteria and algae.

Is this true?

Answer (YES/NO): YES